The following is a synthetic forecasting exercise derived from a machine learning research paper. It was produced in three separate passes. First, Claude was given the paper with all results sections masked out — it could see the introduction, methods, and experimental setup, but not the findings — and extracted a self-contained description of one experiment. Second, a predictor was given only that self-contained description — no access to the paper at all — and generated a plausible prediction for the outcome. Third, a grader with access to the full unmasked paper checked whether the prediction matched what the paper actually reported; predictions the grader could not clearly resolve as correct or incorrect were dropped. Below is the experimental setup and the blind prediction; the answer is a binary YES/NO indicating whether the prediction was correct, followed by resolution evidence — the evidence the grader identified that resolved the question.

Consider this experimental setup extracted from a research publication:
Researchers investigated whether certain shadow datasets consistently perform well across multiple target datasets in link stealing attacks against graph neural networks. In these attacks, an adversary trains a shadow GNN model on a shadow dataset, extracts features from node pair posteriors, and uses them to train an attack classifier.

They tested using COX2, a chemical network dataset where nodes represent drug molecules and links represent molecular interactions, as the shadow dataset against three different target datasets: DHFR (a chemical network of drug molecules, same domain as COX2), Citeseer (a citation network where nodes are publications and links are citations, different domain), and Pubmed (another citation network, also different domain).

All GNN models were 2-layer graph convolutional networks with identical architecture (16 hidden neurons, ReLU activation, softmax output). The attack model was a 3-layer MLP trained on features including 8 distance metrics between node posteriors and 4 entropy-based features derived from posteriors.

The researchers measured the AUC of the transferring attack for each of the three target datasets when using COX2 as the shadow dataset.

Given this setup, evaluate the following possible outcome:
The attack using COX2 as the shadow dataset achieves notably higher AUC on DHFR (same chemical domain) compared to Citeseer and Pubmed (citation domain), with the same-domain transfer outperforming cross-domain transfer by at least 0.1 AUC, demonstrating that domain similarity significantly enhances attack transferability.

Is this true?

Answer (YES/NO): NO